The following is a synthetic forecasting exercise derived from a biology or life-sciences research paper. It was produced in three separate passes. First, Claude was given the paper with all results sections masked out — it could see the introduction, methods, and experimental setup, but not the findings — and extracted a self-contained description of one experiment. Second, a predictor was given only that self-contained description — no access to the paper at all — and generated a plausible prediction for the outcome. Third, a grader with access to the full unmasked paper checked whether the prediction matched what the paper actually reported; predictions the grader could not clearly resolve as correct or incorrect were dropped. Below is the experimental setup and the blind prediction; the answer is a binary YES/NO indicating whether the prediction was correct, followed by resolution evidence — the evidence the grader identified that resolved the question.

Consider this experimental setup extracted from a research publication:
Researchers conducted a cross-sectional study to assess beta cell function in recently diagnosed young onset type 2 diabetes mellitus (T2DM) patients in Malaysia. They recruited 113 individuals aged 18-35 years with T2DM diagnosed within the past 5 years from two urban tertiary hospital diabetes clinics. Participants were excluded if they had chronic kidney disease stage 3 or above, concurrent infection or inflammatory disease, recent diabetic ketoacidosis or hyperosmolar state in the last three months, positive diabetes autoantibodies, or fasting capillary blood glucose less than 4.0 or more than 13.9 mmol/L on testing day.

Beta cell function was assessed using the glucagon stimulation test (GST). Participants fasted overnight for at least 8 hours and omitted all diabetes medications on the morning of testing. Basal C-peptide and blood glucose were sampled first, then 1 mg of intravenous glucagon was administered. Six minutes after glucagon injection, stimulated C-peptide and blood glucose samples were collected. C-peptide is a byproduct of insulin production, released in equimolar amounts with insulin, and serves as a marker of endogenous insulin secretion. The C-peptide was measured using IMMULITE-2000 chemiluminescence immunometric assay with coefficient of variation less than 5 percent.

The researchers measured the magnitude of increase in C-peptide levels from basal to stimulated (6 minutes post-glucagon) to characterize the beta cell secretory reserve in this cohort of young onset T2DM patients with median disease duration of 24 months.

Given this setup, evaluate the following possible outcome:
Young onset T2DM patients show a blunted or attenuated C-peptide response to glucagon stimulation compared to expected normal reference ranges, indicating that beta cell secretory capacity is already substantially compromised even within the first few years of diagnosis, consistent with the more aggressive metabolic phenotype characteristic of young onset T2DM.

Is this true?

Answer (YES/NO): NO